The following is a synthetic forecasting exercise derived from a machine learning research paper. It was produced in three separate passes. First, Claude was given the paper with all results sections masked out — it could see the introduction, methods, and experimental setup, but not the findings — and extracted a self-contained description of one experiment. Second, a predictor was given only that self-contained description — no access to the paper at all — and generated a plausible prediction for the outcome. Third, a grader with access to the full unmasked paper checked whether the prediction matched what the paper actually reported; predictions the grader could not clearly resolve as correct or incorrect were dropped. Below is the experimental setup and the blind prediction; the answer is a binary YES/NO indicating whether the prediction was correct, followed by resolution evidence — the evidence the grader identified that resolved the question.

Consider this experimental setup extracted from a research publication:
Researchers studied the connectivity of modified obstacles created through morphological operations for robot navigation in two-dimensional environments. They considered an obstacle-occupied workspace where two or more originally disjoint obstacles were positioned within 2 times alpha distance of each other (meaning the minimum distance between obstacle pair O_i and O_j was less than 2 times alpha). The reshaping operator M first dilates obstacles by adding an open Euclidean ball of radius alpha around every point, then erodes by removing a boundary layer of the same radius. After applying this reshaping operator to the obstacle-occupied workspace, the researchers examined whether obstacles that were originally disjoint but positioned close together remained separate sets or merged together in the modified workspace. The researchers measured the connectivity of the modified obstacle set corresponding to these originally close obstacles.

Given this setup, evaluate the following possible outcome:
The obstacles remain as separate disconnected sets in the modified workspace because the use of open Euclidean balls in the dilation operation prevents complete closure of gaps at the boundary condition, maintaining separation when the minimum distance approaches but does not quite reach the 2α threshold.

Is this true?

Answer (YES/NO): NO